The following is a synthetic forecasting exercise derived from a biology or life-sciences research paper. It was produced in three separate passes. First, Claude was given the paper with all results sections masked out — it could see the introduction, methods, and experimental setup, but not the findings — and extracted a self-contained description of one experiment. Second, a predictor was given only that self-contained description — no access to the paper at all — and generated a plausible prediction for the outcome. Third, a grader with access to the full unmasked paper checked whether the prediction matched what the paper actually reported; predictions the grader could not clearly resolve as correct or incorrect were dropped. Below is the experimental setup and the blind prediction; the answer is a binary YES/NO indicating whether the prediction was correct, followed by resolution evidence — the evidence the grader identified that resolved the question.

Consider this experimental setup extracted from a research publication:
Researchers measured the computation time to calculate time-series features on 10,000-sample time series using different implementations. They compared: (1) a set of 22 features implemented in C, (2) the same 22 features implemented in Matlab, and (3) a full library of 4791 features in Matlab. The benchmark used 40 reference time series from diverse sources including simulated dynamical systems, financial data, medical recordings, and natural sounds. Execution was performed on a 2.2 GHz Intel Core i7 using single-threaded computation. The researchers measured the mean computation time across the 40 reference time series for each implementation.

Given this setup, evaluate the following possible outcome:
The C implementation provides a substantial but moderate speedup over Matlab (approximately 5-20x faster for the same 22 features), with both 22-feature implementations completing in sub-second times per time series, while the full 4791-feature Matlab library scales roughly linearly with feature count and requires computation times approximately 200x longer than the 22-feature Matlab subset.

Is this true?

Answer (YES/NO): NO